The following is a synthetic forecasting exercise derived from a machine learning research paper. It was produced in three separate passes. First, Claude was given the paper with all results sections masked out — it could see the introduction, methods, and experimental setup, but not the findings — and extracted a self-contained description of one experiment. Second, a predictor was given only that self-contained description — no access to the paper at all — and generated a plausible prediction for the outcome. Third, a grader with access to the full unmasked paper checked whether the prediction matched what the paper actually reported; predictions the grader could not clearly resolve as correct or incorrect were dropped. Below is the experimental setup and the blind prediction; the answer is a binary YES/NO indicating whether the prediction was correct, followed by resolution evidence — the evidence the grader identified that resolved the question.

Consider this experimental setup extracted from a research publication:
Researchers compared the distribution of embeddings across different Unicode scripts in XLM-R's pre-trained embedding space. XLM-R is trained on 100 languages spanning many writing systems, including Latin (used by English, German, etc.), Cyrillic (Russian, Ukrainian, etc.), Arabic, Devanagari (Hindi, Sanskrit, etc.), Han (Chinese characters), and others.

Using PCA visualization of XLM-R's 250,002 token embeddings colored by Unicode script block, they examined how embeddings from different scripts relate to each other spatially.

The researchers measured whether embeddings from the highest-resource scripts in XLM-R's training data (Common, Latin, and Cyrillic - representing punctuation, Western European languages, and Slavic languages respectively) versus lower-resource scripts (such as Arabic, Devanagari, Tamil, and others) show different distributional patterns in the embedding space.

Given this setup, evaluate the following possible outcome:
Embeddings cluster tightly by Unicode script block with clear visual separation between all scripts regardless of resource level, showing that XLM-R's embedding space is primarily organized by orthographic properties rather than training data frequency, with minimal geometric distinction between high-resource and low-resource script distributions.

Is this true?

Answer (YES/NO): NO